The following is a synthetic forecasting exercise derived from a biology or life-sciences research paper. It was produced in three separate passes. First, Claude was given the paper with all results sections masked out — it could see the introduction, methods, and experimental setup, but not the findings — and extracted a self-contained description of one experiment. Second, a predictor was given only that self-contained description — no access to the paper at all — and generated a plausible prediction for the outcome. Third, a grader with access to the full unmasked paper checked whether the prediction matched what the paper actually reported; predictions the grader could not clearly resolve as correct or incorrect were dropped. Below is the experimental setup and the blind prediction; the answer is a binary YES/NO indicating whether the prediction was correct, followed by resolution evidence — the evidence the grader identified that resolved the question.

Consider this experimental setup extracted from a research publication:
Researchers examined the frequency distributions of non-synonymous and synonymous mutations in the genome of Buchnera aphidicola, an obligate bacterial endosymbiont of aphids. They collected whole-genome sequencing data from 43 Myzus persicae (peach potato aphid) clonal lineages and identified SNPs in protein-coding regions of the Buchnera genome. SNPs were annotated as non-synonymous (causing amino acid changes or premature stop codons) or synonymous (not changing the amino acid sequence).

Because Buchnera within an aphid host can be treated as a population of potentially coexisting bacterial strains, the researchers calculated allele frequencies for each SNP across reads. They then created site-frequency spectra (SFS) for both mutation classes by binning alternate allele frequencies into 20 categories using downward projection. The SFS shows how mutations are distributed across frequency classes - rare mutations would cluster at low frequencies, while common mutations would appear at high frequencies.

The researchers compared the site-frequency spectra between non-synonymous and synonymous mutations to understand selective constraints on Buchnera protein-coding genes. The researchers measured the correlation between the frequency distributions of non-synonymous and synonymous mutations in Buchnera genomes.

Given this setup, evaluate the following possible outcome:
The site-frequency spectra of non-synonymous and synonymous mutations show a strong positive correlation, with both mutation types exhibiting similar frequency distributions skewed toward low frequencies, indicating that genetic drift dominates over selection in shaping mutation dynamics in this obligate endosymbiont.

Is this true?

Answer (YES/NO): NO